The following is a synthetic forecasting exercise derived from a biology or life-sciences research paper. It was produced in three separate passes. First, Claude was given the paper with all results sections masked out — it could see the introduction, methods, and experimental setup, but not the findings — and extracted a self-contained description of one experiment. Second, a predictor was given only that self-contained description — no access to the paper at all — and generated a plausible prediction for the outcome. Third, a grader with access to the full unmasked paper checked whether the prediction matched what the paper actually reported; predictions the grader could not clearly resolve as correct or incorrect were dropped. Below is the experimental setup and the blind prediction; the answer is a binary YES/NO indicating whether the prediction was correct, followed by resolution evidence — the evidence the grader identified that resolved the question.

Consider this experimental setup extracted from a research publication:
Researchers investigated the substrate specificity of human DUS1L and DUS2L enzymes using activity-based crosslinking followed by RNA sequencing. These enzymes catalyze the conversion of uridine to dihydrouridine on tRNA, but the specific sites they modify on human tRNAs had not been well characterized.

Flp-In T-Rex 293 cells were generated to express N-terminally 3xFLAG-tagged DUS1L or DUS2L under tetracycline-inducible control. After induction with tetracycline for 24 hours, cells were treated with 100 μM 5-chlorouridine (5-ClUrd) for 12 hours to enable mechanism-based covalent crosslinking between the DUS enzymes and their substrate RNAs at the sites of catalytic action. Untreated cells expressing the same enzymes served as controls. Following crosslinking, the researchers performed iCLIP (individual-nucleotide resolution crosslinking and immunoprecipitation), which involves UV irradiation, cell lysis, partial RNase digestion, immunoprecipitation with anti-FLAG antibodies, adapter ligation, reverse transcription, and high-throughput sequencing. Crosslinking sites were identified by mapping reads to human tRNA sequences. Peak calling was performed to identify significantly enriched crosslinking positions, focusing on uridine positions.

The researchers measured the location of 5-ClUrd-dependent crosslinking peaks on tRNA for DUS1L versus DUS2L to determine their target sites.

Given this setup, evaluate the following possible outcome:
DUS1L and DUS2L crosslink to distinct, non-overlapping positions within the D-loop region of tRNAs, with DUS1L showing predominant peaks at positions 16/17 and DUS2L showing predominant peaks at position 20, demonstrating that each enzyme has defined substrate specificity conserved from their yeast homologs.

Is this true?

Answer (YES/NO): NO